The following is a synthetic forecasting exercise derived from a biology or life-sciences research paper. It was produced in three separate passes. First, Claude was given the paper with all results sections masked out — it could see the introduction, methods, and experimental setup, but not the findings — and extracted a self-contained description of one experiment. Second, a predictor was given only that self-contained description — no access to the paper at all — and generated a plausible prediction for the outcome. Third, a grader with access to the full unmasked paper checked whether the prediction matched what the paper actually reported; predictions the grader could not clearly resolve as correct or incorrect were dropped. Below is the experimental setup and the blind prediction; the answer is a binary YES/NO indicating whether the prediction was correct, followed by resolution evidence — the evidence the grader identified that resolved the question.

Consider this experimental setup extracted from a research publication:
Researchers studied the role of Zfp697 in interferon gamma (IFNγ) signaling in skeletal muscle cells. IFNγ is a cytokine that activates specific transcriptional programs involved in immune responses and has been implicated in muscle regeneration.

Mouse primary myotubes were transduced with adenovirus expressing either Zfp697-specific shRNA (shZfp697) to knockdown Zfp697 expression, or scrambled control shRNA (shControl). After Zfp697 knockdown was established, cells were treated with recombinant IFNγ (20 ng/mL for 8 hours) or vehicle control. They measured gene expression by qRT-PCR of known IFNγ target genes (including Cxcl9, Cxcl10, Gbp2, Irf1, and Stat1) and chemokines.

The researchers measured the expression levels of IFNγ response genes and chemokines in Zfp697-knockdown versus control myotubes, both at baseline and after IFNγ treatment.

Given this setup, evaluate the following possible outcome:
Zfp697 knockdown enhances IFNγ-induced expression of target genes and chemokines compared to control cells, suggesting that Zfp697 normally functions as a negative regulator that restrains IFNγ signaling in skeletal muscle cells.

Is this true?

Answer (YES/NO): NO